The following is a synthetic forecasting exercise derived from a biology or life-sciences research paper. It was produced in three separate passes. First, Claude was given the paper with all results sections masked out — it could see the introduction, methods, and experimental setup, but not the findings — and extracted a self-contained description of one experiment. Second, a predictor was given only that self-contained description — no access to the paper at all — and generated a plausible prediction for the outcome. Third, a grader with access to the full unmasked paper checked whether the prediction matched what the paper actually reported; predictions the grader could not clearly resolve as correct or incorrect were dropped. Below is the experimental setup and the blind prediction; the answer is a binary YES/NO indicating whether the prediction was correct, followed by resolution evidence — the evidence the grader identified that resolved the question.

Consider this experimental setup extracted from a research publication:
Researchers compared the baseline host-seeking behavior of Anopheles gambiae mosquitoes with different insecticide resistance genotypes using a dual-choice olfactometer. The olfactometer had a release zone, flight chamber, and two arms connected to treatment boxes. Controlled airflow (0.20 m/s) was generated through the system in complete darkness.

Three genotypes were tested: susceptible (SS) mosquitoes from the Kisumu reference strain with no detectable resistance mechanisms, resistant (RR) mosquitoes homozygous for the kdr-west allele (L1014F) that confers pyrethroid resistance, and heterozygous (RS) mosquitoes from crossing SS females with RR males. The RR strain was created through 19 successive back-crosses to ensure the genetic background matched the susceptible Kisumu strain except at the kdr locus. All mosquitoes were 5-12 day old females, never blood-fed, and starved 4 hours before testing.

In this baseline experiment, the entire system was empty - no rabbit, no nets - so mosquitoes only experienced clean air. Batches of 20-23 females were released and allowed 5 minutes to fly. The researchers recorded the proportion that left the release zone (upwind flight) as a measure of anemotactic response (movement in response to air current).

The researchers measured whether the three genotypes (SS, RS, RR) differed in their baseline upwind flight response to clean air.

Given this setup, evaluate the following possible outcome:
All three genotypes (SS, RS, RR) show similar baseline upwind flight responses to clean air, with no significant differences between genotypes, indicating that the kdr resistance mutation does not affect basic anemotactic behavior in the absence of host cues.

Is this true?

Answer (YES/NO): YES